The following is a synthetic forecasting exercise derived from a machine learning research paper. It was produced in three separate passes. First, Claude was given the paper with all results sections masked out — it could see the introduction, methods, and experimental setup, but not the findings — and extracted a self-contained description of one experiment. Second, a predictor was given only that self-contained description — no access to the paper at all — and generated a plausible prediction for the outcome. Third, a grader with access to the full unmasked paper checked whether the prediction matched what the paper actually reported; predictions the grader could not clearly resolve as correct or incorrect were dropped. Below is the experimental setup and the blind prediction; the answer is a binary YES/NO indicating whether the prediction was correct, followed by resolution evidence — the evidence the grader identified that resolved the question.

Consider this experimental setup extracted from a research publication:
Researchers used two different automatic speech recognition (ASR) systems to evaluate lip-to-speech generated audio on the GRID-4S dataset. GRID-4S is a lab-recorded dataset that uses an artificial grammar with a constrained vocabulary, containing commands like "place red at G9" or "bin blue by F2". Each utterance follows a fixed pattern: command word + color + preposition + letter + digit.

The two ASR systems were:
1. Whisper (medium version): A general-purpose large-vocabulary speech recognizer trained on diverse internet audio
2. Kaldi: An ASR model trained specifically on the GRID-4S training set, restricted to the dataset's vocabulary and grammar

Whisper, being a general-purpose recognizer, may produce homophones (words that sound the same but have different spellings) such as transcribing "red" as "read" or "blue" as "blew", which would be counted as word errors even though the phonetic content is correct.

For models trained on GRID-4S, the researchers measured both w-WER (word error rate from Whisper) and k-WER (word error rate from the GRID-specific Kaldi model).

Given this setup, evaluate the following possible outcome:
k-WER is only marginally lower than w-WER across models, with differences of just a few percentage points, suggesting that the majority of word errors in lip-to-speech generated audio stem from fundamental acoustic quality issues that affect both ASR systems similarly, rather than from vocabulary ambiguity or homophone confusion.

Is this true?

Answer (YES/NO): NO